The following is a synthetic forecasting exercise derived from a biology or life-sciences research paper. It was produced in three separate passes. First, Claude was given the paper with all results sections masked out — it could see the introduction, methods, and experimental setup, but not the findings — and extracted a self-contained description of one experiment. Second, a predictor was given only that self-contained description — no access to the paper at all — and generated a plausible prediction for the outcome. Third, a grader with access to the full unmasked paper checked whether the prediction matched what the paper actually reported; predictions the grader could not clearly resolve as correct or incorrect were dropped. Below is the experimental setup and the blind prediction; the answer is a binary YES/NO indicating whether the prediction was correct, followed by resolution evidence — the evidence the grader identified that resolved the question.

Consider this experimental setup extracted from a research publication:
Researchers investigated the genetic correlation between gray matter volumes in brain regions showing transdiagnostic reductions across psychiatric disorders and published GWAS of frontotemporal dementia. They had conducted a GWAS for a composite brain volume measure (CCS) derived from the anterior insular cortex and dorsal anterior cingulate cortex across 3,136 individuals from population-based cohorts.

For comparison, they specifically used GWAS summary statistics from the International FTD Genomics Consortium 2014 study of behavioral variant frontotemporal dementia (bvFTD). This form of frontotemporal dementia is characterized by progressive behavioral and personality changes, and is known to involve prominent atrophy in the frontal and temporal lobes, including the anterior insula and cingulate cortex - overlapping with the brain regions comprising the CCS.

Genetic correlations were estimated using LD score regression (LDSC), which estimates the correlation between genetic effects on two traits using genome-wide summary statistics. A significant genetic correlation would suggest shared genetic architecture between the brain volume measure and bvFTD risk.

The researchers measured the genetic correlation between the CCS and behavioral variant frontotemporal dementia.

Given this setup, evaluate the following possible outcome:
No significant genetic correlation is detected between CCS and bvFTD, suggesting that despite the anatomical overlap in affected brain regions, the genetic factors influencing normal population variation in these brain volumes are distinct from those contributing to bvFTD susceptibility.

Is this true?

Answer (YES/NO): YES